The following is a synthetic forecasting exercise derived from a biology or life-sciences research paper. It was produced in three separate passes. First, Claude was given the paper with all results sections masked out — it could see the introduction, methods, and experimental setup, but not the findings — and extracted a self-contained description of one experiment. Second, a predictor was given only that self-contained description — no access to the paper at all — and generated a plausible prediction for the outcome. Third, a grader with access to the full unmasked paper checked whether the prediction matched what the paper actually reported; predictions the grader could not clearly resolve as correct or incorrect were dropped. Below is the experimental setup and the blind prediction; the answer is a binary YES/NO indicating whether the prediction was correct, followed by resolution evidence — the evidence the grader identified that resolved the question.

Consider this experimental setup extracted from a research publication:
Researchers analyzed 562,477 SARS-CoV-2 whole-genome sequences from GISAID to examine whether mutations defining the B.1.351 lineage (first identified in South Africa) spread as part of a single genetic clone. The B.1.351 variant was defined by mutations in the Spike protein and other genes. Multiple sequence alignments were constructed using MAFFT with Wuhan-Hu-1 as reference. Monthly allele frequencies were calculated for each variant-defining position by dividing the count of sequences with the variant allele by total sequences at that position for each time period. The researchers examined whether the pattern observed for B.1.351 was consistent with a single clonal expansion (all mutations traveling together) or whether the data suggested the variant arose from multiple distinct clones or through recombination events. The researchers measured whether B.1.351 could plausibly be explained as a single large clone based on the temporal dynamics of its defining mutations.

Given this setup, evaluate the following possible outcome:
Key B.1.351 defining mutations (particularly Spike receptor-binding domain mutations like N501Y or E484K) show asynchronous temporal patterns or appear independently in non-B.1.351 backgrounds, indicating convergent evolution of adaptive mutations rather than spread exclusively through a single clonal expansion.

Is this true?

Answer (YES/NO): YES